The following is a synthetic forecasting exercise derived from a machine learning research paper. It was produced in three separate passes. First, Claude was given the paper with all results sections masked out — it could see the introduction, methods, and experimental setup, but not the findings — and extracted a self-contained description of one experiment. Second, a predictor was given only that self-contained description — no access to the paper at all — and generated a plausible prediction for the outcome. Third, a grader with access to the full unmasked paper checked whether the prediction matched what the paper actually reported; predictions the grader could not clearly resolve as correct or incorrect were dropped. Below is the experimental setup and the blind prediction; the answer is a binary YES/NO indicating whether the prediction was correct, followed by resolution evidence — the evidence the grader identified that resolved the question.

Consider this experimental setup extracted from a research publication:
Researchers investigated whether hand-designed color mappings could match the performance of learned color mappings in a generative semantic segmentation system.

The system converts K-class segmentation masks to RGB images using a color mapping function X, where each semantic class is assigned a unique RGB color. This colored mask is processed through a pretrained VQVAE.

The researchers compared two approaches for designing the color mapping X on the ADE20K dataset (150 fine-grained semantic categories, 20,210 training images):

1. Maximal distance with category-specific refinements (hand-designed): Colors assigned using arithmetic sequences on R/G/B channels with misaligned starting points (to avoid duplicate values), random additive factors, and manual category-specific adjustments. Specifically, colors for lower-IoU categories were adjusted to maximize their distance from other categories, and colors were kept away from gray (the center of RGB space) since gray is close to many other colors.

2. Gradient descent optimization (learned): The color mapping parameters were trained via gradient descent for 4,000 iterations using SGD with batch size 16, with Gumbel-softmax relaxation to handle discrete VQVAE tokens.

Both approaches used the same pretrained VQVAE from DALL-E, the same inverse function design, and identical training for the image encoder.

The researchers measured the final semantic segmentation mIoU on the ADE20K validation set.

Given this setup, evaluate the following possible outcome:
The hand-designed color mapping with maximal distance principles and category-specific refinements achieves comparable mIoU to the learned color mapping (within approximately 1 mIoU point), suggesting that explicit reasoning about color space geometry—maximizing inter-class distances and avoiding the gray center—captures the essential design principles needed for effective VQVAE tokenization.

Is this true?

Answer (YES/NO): YES